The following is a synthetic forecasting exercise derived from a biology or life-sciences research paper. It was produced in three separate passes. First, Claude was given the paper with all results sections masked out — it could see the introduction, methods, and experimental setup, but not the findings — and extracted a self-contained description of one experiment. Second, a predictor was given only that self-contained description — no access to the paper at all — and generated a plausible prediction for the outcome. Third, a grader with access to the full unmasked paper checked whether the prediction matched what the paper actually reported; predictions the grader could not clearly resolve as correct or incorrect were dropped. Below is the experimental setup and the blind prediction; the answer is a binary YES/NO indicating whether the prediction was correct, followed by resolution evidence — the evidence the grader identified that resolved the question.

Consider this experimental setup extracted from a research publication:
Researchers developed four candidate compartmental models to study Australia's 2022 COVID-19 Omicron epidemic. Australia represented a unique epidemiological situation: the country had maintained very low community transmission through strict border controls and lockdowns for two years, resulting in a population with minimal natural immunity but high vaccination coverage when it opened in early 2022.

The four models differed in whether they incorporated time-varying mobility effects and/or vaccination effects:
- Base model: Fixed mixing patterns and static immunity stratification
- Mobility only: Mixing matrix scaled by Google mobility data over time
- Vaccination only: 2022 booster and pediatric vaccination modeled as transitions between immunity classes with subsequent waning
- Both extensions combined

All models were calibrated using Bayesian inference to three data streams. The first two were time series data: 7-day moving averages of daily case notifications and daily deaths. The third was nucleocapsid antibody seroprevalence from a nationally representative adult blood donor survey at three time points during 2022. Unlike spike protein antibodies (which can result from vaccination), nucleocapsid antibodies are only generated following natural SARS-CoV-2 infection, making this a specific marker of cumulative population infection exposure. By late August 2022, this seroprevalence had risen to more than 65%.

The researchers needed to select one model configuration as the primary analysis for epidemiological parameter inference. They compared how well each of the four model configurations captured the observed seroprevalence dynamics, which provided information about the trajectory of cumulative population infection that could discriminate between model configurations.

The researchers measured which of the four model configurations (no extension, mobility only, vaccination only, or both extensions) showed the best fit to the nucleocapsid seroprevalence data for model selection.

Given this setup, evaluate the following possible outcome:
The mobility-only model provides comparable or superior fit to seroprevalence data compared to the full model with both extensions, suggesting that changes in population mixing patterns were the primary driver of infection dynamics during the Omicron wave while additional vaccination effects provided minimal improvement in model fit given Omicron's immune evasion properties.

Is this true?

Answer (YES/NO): NO